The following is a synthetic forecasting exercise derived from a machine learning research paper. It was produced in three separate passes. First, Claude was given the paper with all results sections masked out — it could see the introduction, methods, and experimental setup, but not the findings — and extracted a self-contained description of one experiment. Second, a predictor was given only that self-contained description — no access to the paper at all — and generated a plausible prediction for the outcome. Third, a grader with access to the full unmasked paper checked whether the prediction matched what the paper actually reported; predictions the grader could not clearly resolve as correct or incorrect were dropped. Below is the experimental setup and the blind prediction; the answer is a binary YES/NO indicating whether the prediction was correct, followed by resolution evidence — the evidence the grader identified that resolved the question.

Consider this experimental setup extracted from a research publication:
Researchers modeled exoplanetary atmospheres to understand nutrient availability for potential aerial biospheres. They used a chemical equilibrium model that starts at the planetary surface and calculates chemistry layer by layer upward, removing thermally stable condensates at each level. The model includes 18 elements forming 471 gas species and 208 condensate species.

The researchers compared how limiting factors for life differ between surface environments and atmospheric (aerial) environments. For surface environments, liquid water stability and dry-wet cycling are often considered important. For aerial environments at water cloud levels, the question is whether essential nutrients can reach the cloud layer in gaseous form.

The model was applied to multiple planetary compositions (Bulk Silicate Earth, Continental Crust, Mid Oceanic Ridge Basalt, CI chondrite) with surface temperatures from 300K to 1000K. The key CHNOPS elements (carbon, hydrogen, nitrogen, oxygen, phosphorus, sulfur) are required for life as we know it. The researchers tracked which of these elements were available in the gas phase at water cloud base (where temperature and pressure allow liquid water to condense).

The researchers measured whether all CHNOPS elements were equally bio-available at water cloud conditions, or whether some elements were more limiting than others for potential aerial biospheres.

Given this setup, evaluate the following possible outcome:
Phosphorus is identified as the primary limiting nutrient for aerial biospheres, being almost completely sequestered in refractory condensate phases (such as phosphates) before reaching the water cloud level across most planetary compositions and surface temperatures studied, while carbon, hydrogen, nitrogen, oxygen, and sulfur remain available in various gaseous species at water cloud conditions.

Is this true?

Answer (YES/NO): YES